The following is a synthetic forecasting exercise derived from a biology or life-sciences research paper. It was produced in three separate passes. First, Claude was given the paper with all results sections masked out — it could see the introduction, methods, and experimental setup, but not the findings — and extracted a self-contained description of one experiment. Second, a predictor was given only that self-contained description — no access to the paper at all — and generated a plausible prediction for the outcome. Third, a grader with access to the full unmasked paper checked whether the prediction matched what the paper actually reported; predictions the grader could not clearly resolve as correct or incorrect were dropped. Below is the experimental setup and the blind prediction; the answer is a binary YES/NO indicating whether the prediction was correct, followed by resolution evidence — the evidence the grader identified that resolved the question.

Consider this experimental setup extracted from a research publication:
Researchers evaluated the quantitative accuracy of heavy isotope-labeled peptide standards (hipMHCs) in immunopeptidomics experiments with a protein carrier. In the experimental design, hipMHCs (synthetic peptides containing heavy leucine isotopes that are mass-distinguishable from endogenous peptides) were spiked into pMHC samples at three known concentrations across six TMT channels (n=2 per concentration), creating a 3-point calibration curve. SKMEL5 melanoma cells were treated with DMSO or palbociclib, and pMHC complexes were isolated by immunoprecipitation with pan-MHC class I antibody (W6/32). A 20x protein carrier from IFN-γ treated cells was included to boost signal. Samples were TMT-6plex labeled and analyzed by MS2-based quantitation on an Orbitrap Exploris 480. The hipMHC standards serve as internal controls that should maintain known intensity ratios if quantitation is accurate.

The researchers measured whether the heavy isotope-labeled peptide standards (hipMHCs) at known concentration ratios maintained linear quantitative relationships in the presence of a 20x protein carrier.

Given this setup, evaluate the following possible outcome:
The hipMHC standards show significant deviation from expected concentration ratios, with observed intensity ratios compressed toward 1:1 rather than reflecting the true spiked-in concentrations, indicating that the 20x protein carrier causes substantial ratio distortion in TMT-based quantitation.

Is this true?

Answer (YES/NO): YES